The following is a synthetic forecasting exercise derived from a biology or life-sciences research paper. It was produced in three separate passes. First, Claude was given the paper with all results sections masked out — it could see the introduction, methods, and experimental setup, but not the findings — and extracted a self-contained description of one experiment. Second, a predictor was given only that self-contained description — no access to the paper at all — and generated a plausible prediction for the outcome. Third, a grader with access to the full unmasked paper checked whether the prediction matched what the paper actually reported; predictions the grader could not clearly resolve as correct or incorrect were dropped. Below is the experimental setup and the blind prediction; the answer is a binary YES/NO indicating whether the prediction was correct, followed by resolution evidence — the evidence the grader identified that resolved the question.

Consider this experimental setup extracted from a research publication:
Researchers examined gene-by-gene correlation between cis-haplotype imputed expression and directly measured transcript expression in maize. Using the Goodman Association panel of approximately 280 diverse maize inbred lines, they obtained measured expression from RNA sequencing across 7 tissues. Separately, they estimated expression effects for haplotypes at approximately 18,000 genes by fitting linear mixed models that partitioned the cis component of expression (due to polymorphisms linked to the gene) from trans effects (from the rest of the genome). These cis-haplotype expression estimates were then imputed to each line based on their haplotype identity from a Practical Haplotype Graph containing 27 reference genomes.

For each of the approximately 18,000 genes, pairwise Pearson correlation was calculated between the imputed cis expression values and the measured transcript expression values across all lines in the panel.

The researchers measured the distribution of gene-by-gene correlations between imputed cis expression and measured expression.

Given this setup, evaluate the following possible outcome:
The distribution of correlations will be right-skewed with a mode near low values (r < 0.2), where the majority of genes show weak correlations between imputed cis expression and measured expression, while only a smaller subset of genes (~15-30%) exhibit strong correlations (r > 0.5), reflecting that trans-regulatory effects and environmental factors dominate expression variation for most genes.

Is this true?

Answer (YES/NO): NO